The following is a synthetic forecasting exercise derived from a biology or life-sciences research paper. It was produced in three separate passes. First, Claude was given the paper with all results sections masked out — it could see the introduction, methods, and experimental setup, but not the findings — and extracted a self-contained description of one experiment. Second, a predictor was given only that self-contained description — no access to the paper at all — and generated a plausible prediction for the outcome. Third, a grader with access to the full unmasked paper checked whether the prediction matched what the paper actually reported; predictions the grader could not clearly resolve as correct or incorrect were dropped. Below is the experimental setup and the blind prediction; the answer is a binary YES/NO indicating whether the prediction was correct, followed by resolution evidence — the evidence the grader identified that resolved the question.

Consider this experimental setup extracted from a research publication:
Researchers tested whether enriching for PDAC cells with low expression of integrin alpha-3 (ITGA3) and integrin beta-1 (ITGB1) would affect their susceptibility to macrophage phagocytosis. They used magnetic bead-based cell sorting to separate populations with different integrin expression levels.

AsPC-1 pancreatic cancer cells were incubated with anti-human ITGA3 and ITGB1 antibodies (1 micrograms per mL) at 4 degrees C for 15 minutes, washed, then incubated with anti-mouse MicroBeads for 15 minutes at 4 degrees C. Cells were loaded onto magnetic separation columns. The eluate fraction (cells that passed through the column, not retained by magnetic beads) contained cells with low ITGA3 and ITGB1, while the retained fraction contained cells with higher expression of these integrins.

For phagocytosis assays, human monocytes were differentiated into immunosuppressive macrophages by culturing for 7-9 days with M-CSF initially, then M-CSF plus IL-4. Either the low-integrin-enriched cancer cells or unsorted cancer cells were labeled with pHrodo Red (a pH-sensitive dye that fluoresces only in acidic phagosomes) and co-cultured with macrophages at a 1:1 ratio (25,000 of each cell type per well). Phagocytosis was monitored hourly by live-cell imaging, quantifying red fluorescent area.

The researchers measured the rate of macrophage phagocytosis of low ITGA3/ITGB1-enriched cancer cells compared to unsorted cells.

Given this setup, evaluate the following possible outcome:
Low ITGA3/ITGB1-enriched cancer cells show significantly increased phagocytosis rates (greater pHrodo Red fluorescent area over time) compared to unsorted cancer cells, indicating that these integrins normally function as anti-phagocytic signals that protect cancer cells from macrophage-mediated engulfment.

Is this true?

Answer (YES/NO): YES